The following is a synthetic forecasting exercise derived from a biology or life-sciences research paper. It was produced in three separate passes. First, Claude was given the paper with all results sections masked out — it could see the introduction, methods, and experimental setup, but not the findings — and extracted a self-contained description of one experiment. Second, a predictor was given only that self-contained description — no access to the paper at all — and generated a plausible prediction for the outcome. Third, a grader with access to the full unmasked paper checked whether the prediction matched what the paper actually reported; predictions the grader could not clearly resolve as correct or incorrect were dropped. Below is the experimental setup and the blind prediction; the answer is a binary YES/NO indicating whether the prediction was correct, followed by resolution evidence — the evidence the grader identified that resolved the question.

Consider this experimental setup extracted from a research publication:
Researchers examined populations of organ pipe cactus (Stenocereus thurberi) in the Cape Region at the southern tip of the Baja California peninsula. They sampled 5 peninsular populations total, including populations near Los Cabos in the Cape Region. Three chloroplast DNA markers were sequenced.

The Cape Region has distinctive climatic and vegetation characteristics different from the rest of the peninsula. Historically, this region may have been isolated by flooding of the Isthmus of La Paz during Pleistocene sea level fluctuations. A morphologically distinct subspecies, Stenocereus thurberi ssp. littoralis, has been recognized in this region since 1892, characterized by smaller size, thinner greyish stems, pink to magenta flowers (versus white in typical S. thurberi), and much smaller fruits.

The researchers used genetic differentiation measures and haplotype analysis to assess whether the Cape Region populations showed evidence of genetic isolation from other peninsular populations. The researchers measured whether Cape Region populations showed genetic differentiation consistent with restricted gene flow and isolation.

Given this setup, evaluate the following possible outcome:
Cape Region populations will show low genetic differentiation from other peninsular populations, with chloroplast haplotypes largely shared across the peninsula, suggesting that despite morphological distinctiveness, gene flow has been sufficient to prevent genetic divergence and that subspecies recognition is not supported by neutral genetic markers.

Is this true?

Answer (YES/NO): NO